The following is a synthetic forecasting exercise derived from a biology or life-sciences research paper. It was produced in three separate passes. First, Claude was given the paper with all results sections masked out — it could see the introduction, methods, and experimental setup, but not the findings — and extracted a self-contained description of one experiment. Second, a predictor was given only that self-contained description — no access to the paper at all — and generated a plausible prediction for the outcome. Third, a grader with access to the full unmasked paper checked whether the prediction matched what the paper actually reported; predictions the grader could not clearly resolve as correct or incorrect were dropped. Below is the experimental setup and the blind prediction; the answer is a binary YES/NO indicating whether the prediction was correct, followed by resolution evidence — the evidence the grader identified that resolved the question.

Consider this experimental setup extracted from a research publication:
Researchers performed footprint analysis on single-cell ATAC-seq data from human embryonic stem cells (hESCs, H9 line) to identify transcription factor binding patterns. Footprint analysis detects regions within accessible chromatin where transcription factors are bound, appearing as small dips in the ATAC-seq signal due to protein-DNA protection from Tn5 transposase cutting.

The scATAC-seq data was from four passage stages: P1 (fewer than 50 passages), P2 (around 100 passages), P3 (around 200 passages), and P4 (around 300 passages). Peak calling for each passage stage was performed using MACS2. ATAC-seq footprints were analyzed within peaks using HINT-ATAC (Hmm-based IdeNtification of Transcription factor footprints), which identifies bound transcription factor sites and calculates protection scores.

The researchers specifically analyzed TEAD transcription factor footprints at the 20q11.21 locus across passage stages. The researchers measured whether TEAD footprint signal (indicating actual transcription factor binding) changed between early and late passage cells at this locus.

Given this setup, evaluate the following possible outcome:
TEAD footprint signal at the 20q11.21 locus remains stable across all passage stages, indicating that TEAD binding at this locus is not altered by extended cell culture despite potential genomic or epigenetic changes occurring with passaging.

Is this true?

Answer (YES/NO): NO